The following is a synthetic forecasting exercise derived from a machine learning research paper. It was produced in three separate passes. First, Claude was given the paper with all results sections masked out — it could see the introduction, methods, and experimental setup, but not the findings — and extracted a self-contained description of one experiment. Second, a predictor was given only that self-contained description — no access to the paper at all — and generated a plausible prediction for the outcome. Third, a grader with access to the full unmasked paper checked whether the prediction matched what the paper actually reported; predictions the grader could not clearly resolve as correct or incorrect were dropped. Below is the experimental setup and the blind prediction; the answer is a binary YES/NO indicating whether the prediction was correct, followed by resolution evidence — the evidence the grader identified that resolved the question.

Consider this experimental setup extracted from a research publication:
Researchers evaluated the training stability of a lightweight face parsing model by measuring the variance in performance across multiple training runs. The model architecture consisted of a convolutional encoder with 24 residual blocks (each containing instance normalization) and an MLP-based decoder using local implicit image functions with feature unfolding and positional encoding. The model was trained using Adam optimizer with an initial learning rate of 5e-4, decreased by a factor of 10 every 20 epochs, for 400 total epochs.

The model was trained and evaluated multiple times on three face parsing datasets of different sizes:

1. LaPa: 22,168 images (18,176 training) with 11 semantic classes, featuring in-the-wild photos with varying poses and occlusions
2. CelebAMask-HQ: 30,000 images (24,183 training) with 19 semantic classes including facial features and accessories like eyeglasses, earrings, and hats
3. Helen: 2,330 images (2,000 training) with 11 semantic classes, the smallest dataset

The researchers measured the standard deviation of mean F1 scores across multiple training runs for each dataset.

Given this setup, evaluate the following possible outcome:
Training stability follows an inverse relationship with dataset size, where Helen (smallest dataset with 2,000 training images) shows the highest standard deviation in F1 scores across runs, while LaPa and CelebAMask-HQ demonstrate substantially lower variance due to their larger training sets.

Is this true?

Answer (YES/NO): NO